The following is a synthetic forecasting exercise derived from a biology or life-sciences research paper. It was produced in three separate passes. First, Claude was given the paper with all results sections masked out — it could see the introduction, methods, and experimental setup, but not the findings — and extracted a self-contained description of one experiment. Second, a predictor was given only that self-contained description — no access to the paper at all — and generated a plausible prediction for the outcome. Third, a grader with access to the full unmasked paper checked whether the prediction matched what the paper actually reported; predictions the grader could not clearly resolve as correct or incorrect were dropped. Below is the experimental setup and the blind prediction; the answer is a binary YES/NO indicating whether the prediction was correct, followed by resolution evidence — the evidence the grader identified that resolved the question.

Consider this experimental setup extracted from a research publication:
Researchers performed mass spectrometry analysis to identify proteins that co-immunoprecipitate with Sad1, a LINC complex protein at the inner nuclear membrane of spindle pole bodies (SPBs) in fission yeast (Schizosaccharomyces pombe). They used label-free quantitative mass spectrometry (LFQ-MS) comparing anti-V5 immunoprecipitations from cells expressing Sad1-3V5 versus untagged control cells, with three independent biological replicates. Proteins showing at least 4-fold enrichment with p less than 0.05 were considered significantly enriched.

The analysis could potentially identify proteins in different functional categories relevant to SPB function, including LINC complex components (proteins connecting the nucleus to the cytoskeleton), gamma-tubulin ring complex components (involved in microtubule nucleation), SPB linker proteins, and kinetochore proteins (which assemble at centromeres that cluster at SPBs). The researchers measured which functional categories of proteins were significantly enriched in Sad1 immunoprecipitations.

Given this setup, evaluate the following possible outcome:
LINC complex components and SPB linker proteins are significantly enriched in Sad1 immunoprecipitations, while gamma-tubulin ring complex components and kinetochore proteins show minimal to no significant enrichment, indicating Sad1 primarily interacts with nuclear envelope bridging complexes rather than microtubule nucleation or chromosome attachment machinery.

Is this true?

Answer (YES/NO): NO